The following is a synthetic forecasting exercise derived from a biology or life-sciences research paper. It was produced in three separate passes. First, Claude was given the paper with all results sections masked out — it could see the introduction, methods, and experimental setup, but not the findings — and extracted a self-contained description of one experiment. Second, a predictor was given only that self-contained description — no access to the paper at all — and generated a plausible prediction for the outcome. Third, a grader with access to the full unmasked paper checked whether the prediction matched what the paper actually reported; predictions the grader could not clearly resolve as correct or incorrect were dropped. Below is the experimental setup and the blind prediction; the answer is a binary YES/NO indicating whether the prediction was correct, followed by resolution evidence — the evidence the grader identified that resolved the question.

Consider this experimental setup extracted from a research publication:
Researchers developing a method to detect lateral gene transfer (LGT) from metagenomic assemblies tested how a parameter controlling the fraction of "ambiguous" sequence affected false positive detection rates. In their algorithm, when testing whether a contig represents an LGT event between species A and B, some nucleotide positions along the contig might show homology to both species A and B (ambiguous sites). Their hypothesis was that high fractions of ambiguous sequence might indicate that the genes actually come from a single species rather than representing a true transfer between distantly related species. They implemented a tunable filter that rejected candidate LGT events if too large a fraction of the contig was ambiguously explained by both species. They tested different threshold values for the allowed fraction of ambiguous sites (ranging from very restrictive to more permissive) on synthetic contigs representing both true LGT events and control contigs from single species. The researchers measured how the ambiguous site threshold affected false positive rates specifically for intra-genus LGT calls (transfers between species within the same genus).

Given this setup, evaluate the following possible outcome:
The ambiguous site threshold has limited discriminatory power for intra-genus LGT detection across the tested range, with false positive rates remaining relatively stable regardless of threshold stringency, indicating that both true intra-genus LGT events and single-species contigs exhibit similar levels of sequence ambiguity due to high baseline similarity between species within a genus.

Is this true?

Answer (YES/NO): NO